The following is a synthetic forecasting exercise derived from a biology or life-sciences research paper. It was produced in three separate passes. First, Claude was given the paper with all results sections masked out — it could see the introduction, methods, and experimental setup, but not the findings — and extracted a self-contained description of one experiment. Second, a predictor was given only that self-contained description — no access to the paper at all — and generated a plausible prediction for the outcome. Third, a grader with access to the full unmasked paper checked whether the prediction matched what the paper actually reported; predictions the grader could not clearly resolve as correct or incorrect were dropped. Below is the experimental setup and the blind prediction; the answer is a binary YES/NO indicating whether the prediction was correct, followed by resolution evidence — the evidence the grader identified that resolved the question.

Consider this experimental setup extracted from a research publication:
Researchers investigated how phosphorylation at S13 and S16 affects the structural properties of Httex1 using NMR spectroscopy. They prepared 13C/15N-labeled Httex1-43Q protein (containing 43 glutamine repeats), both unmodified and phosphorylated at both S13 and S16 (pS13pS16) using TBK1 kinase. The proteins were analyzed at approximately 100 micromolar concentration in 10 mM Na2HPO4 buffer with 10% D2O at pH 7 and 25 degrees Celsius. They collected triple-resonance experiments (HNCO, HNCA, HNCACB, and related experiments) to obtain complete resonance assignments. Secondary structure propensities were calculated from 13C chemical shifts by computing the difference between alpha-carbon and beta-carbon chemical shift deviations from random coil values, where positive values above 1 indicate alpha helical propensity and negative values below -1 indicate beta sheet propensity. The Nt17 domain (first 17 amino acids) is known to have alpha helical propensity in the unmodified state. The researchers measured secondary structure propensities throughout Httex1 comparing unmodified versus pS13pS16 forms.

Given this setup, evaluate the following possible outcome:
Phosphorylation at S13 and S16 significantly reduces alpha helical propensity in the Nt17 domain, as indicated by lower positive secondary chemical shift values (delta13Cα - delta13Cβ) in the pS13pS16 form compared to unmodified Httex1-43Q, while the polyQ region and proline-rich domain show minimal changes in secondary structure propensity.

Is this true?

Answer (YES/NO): NO